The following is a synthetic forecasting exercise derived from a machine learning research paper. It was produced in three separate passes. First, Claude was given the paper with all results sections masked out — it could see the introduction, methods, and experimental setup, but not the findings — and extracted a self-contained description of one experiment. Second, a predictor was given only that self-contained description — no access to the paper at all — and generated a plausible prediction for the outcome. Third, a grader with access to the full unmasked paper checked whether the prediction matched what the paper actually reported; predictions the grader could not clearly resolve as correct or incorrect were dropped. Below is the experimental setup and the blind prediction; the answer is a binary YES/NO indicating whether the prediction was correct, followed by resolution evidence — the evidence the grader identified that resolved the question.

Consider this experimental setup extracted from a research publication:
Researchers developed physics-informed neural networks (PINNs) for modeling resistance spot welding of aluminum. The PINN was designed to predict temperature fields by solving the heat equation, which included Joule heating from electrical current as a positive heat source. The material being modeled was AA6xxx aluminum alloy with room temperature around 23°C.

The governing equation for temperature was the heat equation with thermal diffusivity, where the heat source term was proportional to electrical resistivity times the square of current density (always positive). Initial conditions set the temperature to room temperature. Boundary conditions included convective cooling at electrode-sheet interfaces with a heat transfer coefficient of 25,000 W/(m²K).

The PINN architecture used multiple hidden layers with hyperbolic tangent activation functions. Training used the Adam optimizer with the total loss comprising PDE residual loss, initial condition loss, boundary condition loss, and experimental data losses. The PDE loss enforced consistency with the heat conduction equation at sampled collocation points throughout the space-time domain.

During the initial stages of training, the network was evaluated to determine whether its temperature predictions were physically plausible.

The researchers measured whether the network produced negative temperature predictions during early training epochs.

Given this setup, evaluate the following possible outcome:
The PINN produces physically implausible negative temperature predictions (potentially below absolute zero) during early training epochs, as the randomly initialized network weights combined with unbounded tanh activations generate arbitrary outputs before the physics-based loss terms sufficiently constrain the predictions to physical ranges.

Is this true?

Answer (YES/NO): YES